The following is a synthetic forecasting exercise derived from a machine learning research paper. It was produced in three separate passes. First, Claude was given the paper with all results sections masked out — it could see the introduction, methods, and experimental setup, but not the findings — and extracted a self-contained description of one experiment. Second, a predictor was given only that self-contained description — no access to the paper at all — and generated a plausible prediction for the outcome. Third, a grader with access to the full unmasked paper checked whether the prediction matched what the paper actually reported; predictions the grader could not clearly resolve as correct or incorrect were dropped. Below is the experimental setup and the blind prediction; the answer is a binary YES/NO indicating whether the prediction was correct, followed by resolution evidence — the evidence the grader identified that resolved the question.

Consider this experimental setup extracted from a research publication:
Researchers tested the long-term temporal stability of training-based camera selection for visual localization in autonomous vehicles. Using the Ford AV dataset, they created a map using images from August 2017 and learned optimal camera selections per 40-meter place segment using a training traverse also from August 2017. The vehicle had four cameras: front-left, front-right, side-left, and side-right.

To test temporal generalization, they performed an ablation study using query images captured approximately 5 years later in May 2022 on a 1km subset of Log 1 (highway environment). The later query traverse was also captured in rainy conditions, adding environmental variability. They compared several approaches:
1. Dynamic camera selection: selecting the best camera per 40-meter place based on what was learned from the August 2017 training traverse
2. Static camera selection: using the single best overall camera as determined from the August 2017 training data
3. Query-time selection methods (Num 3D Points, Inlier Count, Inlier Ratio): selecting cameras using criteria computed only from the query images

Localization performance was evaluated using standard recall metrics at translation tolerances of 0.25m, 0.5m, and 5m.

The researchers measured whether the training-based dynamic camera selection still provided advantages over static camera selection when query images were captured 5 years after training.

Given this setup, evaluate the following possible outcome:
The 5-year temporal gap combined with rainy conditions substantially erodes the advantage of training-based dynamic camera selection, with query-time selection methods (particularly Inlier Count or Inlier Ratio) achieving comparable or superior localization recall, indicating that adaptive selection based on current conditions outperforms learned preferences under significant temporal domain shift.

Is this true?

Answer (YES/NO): YES